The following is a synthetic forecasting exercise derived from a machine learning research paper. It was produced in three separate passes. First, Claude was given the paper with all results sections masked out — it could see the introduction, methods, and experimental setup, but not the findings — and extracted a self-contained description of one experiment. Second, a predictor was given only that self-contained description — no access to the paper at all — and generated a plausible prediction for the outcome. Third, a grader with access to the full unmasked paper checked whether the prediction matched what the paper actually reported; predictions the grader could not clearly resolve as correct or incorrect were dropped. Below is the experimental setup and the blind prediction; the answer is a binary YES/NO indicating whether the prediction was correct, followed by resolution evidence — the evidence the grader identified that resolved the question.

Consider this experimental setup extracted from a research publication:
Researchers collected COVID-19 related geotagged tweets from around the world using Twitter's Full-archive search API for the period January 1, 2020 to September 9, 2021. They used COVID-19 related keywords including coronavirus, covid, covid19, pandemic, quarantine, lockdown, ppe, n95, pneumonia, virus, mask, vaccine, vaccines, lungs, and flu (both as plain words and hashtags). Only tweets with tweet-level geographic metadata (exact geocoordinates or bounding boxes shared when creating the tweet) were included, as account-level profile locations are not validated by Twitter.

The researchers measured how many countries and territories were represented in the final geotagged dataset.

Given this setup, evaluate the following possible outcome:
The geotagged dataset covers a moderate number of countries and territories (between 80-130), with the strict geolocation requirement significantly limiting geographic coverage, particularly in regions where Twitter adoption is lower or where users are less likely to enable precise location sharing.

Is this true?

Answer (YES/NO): NO